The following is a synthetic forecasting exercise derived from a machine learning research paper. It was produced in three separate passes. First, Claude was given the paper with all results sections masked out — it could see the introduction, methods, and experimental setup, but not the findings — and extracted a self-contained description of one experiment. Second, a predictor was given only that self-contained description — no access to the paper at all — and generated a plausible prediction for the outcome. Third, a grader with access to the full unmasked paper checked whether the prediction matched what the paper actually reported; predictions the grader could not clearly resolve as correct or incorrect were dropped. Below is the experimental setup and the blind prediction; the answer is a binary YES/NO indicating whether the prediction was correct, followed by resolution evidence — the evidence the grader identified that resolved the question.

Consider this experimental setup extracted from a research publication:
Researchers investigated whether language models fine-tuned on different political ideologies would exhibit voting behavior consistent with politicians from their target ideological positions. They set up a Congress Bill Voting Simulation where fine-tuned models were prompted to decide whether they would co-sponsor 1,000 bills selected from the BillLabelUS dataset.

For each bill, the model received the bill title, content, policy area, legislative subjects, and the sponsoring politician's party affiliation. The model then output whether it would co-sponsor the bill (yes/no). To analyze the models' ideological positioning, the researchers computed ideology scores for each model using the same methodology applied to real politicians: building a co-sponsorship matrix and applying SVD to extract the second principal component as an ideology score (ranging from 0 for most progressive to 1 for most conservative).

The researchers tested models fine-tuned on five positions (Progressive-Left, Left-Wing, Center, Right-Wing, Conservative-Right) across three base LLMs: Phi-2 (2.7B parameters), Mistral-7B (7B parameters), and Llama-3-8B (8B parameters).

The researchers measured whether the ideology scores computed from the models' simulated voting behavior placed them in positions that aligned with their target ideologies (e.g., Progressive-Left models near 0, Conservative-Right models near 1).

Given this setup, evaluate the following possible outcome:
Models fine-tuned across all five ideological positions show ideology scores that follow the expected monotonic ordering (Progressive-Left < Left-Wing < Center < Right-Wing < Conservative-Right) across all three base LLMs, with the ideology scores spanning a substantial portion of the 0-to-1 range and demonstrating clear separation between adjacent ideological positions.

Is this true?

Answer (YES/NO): NO